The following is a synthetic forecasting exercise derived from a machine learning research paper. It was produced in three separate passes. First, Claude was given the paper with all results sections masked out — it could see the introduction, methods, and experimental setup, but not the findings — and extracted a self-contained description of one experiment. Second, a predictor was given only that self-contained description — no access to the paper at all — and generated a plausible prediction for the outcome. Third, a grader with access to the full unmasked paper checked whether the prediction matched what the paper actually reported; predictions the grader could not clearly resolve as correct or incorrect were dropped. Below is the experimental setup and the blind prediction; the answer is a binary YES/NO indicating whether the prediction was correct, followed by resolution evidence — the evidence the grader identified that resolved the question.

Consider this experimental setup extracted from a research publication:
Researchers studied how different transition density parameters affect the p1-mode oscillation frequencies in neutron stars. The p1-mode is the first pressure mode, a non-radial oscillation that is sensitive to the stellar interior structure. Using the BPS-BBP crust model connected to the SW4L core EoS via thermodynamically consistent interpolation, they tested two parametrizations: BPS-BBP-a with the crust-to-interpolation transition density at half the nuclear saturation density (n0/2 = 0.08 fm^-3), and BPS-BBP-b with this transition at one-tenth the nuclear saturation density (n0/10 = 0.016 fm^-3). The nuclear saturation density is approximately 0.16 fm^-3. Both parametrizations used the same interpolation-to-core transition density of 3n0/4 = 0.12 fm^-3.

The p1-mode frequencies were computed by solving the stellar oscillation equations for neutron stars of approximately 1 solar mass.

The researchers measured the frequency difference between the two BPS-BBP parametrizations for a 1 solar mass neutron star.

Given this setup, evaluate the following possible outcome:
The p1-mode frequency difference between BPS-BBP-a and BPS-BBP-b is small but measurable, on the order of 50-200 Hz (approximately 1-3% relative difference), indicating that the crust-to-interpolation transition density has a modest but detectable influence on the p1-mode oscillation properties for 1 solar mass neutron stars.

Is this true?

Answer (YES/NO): NO